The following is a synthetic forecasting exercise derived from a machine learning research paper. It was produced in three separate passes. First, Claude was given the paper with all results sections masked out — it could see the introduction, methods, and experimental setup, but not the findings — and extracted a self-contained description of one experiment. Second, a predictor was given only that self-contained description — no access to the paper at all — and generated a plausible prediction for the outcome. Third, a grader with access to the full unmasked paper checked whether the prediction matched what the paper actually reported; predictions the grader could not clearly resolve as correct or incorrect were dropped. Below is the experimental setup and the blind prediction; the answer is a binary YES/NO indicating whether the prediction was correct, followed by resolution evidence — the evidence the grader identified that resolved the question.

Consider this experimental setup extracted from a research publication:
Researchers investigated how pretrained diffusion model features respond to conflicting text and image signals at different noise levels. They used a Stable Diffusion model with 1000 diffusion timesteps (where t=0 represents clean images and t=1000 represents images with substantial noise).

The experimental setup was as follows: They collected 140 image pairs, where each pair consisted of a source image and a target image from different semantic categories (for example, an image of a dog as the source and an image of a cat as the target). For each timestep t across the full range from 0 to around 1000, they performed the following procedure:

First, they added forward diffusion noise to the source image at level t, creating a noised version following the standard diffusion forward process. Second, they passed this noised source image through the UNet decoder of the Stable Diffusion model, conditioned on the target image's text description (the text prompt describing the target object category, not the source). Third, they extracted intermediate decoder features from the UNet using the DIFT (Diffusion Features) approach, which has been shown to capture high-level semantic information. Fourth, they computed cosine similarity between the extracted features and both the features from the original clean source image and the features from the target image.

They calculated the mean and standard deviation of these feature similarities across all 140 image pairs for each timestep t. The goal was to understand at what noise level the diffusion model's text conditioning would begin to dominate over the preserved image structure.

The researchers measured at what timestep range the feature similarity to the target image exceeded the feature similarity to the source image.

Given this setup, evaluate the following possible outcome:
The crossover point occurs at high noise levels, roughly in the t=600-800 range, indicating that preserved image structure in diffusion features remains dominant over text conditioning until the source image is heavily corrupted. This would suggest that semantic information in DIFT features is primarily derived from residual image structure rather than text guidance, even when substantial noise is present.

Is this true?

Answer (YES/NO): YES